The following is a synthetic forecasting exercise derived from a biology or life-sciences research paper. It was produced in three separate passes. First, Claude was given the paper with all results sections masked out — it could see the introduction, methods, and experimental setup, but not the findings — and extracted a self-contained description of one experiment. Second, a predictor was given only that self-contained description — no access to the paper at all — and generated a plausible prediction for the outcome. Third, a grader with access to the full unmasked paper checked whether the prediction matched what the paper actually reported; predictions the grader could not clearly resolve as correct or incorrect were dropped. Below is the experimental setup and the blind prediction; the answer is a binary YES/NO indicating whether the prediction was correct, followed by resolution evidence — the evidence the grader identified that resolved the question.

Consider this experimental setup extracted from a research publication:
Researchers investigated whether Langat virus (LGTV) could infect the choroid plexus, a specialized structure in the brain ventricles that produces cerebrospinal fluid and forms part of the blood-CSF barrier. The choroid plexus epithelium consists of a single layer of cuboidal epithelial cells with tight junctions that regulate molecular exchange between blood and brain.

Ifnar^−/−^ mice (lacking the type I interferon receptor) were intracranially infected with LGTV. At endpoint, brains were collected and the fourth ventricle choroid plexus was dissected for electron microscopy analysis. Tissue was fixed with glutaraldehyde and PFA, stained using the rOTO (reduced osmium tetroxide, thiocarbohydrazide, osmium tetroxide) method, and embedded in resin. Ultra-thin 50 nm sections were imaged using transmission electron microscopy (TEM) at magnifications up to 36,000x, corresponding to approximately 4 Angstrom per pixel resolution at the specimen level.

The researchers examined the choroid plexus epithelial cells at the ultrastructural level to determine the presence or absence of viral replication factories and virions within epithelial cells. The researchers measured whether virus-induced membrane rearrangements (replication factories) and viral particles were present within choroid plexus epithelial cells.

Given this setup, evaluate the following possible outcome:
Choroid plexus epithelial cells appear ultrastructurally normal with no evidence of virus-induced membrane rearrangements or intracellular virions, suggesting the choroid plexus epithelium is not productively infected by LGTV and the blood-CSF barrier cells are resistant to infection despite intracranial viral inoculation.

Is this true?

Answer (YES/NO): NO